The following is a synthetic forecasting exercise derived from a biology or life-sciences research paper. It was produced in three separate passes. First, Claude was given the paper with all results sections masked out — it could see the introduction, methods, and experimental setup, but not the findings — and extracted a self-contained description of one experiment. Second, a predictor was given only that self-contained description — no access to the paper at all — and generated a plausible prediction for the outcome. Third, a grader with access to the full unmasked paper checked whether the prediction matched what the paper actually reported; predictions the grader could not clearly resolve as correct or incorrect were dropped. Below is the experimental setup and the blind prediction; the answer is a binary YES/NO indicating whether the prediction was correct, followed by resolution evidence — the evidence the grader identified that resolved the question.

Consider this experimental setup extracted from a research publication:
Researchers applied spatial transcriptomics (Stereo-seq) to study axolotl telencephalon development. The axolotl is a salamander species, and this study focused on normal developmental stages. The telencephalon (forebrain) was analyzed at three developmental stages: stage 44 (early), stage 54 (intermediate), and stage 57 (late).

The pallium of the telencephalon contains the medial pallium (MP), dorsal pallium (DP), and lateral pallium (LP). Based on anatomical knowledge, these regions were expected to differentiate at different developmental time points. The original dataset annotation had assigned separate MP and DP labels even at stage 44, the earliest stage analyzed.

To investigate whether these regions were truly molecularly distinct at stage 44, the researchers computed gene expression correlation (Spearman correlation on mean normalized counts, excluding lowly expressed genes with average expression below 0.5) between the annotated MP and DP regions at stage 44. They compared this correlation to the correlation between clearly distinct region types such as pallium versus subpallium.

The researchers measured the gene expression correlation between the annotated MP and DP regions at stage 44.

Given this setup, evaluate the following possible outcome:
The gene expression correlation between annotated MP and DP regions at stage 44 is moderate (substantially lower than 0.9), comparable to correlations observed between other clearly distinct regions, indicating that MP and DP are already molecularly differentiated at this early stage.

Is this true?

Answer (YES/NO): NO